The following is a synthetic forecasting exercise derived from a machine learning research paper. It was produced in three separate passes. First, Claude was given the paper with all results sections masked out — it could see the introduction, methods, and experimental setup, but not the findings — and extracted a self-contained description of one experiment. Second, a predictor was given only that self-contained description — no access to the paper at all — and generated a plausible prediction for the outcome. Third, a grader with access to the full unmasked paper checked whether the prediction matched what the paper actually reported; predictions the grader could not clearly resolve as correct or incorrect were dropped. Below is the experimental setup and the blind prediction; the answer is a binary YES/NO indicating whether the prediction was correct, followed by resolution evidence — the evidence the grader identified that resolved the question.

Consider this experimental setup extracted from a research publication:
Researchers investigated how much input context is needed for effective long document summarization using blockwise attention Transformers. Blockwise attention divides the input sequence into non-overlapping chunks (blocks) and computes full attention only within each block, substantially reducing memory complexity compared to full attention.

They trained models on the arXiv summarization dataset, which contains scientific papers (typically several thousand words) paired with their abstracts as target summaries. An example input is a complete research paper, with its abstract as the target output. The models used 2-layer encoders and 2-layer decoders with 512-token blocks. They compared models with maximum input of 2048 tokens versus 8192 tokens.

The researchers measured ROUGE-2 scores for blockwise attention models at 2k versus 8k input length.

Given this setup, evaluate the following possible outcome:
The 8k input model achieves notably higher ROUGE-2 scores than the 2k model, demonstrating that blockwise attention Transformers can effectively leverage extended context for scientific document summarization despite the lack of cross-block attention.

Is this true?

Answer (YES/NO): YES